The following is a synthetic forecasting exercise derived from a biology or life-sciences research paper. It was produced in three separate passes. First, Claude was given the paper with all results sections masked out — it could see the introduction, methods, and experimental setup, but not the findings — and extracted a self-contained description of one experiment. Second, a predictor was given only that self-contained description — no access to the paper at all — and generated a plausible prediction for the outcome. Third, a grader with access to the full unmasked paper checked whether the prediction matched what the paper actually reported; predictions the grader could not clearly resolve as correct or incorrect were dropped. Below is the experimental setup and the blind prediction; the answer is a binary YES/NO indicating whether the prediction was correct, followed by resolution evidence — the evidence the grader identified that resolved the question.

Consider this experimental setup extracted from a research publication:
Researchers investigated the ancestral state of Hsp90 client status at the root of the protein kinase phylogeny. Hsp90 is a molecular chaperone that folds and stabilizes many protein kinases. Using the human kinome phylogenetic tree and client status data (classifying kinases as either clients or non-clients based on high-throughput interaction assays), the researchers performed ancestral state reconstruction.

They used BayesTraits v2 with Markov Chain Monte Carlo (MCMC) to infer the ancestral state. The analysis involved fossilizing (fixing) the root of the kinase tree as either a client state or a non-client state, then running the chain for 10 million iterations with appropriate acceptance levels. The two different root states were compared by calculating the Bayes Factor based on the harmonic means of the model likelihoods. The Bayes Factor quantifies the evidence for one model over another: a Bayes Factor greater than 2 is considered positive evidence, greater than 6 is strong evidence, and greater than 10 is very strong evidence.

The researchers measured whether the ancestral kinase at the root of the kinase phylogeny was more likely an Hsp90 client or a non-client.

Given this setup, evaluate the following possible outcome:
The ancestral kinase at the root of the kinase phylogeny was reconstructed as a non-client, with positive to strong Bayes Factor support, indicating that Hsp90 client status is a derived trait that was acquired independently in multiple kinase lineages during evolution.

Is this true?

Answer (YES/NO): YES